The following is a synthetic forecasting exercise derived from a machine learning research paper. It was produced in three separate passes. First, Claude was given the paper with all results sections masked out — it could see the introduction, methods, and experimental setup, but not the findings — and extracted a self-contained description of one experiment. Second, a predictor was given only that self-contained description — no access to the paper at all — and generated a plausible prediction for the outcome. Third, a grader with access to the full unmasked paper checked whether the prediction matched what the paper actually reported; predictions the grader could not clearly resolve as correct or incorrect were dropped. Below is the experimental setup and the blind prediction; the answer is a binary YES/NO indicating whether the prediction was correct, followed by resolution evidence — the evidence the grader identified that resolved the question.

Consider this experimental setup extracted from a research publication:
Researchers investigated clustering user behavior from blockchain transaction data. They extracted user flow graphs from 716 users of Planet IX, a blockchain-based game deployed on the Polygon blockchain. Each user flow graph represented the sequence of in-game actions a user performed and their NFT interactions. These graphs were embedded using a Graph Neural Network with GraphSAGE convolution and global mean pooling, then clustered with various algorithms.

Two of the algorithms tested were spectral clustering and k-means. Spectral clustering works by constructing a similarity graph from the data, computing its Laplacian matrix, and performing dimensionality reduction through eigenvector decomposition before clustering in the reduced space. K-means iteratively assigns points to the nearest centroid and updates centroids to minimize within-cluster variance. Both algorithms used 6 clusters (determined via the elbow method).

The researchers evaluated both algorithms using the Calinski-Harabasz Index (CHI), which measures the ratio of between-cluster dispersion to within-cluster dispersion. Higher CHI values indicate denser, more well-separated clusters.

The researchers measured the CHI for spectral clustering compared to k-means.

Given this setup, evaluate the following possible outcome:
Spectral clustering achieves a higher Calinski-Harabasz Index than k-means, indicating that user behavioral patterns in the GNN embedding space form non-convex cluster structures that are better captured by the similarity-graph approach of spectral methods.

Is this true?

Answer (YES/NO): NO